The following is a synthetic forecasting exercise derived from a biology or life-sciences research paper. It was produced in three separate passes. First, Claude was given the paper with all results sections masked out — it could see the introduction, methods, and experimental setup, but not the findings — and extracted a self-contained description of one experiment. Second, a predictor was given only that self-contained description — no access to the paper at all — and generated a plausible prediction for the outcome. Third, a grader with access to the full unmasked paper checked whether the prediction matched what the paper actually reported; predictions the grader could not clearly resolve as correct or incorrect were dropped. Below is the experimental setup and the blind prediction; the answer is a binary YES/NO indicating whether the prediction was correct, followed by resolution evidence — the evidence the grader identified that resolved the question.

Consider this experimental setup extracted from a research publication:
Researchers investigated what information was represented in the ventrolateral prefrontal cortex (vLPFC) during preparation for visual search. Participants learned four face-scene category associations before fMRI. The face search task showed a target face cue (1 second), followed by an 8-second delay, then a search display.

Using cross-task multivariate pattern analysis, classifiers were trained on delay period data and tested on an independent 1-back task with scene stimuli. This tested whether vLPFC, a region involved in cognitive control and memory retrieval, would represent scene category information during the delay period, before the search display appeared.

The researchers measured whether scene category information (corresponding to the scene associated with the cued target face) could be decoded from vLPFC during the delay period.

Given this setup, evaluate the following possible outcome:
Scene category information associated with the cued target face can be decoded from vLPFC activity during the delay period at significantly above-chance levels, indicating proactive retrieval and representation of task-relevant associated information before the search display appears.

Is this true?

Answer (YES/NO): NO